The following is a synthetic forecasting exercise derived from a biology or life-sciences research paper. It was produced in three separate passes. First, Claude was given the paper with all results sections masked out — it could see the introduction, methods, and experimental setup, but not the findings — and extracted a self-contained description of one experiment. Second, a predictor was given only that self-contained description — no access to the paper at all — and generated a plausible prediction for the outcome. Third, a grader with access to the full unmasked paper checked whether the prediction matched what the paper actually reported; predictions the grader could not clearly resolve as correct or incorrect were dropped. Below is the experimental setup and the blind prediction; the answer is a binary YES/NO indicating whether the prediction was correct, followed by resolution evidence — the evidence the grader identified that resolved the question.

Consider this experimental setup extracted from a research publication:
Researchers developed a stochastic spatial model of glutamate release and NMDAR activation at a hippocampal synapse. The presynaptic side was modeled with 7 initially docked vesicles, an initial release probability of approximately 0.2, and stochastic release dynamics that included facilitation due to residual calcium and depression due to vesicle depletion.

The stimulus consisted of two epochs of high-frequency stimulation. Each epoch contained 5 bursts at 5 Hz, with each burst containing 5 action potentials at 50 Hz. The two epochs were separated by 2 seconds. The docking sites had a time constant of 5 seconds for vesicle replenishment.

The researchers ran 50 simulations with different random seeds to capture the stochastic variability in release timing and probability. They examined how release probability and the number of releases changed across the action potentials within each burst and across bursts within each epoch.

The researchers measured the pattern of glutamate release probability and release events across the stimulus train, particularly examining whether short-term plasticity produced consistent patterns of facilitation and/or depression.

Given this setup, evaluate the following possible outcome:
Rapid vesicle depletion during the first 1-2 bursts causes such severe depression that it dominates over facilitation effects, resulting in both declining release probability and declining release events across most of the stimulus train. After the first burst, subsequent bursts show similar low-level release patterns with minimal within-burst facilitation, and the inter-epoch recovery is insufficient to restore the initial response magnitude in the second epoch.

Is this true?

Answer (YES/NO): NO